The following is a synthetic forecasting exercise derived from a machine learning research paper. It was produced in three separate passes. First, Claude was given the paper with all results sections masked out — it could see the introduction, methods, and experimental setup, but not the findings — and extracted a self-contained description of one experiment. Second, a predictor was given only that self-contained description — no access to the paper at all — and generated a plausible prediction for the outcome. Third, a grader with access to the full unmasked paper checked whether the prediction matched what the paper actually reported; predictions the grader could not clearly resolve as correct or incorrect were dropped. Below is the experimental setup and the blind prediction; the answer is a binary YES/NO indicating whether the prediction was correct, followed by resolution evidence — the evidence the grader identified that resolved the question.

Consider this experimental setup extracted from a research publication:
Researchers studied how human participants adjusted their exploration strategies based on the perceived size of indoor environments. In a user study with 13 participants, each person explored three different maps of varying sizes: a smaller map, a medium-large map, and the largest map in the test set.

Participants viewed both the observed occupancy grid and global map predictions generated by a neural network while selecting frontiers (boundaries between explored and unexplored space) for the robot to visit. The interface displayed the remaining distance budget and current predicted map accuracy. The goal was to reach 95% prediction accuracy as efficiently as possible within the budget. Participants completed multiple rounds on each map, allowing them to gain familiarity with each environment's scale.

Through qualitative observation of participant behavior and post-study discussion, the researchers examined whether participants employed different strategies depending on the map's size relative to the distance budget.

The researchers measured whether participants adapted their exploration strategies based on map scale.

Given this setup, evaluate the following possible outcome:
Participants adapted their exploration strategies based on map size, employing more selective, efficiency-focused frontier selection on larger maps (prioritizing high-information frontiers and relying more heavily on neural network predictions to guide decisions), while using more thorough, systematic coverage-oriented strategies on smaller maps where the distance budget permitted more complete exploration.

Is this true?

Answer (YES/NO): NO